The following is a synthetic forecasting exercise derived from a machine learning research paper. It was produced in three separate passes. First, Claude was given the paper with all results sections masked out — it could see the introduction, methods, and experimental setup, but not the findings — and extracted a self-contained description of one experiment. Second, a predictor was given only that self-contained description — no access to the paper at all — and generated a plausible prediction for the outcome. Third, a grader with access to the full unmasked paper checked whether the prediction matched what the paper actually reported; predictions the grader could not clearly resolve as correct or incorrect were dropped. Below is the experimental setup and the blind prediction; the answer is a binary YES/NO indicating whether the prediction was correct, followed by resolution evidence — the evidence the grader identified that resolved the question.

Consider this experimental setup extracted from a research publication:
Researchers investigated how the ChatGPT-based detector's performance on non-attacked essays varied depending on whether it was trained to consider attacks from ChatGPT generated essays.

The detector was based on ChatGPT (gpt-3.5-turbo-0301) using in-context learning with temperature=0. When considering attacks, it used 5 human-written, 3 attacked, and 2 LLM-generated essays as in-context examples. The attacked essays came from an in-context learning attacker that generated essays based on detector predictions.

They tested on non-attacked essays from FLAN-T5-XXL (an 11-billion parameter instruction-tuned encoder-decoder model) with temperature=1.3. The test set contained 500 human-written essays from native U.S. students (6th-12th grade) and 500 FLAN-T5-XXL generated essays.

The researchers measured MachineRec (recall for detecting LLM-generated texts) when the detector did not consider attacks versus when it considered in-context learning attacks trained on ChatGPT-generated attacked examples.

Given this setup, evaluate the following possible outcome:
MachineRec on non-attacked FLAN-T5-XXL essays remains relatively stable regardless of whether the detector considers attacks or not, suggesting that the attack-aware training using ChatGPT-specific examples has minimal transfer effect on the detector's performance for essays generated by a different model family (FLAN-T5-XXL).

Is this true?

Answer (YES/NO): NO